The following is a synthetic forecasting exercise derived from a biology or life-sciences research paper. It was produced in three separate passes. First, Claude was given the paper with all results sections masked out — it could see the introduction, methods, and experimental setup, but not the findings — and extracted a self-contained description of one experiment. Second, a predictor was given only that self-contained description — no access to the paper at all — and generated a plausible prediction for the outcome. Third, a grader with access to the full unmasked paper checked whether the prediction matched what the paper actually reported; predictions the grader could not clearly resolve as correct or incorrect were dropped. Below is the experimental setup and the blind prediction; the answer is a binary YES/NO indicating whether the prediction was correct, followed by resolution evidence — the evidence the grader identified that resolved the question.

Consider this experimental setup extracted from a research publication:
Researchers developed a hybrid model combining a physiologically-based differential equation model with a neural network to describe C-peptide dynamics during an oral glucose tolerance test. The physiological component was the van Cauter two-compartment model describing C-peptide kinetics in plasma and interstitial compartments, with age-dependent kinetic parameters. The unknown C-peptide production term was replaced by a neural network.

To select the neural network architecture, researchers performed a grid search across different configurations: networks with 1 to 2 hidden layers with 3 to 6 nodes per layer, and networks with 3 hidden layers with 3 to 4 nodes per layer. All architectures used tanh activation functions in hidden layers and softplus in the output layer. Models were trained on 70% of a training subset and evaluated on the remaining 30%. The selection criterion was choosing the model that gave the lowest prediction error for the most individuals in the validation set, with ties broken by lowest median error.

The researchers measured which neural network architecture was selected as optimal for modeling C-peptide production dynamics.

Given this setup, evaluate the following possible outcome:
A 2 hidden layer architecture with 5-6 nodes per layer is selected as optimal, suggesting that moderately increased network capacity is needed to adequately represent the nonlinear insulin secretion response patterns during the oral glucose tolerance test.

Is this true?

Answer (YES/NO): YES